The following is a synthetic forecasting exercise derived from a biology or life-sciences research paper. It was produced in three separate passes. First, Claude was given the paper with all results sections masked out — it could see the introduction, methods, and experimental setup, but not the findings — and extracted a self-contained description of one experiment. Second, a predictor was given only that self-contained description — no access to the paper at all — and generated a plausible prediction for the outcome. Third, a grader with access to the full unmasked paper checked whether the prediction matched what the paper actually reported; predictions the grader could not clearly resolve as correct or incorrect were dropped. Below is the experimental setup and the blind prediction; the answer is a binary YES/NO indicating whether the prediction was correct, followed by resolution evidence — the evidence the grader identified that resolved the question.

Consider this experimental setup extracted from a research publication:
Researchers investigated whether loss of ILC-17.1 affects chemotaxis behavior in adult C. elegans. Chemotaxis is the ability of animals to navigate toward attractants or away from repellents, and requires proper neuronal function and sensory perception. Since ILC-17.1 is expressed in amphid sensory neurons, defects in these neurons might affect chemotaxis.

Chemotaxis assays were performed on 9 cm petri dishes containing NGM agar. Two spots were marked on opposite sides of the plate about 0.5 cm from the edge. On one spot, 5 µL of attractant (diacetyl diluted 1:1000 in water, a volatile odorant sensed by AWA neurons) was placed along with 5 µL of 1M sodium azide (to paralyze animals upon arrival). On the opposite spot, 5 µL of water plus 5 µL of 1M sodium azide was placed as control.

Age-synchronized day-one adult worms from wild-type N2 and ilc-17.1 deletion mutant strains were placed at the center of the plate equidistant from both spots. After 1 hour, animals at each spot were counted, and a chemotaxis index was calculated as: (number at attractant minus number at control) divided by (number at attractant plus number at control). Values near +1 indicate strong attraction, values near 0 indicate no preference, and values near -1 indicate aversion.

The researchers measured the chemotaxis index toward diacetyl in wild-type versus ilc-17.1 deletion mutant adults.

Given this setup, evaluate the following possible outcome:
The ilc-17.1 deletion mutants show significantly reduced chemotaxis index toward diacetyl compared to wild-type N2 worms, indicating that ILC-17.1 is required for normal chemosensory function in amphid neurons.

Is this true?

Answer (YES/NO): NO